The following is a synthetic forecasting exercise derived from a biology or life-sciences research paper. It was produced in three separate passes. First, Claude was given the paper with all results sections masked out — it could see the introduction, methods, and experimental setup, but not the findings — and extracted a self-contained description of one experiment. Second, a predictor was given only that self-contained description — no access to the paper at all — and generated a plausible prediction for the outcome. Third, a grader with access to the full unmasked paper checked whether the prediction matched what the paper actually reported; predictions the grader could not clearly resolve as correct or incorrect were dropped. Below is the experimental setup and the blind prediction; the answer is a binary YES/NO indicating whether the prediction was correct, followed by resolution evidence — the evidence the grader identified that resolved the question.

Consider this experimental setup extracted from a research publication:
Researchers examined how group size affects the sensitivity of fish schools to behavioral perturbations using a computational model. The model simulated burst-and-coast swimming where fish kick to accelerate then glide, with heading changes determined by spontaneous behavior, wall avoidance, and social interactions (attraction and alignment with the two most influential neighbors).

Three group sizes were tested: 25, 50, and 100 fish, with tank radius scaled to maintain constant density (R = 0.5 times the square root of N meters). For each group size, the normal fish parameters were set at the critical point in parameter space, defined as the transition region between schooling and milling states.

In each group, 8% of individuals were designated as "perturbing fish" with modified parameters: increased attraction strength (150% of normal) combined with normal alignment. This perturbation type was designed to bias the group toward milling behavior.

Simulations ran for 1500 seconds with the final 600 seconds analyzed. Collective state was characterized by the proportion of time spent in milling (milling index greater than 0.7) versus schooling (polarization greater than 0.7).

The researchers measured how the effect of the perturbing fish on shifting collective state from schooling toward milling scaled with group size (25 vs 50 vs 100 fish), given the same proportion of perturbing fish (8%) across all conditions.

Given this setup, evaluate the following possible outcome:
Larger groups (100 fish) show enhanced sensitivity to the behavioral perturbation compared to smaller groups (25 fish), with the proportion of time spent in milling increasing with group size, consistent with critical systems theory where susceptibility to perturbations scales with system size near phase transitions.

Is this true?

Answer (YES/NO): YES